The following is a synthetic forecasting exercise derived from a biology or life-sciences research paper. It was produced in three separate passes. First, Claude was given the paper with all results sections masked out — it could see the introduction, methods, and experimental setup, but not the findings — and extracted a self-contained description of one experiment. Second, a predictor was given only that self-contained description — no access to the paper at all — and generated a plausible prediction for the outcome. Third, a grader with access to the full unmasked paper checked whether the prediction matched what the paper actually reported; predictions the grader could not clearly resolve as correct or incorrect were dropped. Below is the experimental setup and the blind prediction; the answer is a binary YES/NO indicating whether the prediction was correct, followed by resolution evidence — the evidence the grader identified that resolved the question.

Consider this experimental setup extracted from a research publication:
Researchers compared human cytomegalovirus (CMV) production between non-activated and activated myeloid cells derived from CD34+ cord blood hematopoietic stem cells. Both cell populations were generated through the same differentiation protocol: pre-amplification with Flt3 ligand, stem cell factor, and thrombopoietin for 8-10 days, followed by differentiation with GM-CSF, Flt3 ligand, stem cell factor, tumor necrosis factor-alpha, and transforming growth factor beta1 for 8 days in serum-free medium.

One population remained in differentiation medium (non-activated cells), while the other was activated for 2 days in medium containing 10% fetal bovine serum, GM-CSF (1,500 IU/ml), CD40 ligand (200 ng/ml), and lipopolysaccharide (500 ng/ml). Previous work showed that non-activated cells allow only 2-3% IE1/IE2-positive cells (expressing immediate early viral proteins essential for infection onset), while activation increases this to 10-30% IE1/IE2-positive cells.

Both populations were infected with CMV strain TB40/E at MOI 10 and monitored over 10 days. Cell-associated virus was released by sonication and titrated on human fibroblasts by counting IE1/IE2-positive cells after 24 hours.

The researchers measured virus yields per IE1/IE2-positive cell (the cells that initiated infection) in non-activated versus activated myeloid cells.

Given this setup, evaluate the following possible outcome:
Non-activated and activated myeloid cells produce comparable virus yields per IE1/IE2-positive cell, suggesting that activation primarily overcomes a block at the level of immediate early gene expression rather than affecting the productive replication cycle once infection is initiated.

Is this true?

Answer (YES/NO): NO